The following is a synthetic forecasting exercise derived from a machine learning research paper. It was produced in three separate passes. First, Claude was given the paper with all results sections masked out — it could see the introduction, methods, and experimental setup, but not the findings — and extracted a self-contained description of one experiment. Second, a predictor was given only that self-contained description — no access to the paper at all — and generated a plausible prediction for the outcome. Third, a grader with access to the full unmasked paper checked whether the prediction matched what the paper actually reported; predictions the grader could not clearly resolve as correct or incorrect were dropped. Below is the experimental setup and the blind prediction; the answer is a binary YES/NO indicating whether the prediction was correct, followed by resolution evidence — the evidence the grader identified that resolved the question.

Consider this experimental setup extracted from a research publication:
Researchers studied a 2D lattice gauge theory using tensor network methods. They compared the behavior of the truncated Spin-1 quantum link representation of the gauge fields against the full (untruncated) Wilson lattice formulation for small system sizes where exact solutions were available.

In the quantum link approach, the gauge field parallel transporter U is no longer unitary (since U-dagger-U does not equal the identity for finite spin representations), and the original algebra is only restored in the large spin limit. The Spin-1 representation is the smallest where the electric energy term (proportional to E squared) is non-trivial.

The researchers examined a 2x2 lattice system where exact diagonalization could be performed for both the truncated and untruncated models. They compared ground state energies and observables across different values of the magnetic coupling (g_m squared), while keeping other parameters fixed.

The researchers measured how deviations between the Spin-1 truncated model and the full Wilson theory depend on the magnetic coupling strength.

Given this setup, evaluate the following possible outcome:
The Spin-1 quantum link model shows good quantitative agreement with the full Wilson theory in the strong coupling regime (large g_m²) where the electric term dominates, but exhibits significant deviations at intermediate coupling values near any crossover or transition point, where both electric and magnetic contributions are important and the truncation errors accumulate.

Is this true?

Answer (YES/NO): NO